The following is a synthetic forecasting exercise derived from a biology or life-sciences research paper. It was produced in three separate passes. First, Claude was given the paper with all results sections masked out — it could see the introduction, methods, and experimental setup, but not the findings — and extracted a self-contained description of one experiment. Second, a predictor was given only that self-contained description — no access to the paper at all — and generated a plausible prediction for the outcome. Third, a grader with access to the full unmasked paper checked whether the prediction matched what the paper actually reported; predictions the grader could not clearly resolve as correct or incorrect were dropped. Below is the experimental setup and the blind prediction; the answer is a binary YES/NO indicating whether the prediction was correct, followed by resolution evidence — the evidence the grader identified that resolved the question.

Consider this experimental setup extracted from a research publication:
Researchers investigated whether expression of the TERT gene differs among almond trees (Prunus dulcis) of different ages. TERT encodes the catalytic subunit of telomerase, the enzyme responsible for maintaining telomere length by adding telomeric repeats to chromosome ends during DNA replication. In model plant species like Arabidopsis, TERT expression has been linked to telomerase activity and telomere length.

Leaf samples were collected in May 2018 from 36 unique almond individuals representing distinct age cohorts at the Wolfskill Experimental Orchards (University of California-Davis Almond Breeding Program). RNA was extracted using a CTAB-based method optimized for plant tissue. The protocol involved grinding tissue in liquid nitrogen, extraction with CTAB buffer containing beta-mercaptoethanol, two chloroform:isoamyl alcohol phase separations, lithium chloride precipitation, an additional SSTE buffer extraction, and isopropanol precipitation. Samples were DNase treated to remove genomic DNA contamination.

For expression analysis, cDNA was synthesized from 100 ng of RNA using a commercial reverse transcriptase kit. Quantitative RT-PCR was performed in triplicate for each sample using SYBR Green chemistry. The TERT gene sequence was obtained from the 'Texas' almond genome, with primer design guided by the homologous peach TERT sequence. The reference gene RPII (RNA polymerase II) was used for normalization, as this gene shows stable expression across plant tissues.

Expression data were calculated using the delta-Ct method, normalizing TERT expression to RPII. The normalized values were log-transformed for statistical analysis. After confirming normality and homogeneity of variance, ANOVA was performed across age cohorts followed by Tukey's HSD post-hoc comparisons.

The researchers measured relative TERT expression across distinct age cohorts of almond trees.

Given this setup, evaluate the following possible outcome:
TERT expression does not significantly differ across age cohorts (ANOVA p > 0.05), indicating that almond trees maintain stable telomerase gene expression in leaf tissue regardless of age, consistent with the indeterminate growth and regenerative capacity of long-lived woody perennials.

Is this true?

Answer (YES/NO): NO